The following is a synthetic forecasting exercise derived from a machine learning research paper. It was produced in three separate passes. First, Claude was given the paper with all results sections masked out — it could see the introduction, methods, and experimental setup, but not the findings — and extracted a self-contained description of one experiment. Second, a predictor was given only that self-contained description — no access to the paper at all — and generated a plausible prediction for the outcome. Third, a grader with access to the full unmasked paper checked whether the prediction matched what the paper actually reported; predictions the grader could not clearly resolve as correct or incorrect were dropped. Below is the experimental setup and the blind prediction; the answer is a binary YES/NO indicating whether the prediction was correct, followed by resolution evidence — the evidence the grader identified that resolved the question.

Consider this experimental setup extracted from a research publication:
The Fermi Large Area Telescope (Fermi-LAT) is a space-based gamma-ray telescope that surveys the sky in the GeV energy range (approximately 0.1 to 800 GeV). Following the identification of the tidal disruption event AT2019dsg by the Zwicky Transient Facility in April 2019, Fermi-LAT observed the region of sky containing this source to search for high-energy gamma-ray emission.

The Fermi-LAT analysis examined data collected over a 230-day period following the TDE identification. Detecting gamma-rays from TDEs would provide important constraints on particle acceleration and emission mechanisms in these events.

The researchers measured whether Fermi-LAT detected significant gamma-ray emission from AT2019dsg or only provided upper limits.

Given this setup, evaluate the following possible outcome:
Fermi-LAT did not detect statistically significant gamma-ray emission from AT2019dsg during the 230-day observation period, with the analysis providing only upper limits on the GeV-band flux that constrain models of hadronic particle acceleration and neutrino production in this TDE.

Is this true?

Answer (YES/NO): YES